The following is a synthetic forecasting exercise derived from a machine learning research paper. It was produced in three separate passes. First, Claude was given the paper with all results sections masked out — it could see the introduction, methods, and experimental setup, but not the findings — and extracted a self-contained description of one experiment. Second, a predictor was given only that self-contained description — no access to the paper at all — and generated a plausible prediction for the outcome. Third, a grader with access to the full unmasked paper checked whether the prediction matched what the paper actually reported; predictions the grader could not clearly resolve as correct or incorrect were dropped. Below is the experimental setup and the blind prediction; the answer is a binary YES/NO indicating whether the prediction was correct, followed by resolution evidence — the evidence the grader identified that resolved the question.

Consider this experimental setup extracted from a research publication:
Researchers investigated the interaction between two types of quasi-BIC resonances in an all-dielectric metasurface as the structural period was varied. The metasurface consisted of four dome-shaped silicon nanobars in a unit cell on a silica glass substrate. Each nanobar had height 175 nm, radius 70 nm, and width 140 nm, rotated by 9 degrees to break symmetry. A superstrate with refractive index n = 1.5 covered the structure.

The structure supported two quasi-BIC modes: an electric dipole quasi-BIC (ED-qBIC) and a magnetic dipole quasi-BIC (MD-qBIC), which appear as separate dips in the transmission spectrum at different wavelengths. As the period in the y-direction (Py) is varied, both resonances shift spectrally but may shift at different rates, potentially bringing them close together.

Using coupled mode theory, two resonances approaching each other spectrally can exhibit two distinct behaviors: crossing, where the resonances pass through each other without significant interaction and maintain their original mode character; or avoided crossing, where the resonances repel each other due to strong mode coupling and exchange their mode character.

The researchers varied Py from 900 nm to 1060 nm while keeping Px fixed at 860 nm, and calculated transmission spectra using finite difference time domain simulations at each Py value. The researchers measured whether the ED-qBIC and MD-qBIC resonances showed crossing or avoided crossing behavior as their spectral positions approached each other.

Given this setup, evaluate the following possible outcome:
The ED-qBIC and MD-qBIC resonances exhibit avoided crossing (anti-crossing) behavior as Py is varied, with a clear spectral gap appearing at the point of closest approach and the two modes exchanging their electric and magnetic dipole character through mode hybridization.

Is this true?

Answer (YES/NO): NO